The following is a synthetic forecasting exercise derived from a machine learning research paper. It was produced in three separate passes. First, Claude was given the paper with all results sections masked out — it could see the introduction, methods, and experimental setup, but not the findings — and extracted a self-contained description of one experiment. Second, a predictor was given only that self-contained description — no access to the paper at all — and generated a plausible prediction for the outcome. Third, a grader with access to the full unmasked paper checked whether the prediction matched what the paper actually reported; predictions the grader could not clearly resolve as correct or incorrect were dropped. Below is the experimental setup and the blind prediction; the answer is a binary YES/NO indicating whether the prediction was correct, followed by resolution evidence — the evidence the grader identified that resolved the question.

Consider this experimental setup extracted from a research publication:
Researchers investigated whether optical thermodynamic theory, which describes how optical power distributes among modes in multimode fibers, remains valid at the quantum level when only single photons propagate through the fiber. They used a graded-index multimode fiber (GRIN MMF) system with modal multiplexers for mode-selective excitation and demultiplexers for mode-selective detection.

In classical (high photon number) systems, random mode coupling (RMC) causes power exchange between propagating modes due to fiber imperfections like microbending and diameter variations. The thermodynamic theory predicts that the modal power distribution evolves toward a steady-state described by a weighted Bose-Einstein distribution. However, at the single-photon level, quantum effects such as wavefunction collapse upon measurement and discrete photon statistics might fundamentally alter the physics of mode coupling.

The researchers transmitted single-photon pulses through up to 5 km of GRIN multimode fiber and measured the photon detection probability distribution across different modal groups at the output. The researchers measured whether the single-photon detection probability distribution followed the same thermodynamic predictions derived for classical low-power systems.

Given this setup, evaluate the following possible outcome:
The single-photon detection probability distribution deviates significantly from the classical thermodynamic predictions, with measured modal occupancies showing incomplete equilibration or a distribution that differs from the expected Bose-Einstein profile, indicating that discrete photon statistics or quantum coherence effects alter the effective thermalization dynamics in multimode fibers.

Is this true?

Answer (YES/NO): NO